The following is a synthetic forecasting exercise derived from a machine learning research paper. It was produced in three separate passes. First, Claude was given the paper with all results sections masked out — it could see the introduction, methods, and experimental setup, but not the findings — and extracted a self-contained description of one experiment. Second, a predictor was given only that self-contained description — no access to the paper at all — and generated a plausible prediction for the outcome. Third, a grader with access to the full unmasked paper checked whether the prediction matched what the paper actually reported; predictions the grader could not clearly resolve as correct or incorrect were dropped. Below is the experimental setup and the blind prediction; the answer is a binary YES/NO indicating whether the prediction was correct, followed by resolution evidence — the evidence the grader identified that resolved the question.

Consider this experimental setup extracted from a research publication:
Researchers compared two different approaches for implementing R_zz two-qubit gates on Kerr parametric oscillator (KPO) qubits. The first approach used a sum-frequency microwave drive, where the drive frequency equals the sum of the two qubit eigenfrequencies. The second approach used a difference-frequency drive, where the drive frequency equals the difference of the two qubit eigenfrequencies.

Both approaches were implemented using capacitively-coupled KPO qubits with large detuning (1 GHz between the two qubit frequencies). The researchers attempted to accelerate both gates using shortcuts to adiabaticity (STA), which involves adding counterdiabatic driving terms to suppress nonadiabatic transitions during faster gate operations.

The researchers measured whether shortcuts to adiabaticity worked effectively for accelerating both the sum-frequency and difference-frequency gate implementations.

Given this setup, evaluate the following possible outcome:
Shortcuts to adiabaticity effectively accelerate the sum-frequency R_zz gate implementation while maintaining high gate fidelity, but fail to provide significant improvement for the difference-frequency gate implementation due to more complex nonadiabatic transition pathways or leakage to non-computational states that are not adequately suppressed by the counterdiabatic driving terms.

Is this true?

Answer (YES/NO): NO